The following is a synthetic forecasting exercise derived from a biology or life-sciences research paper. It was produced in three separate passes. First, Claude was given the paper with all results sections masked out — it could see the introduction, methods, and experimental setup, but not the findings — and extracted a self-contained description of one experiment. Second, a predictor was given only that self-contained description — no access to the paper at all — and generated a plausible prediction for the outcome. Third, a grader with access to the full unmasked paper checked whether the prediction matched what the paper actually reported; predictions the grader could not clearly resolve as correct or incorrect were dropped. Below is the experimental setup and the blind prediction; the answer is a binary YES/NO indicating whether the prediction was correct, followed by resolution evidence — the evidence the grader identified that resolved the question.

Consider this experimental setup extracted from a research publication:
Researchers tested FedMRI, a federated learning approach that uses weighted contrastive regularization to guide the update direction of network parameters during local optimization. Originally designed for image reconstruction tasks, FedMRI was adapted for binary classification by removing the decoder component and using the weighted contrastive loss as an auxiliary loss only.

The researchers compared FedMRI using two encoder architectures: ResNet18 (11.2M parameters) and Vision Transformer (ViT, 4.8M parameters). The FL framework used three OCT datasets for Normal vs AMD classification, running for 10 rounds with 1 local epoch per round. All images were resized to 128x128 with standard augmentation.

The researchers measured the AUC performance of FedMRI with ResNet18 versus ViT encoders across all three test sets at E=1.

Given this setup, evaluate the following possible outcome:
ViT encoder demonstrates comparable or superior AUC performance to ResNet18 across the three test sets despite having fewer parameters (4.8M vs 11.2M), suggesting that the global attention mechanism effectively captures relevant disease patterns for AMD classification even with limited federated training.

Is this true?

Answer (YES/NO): NO